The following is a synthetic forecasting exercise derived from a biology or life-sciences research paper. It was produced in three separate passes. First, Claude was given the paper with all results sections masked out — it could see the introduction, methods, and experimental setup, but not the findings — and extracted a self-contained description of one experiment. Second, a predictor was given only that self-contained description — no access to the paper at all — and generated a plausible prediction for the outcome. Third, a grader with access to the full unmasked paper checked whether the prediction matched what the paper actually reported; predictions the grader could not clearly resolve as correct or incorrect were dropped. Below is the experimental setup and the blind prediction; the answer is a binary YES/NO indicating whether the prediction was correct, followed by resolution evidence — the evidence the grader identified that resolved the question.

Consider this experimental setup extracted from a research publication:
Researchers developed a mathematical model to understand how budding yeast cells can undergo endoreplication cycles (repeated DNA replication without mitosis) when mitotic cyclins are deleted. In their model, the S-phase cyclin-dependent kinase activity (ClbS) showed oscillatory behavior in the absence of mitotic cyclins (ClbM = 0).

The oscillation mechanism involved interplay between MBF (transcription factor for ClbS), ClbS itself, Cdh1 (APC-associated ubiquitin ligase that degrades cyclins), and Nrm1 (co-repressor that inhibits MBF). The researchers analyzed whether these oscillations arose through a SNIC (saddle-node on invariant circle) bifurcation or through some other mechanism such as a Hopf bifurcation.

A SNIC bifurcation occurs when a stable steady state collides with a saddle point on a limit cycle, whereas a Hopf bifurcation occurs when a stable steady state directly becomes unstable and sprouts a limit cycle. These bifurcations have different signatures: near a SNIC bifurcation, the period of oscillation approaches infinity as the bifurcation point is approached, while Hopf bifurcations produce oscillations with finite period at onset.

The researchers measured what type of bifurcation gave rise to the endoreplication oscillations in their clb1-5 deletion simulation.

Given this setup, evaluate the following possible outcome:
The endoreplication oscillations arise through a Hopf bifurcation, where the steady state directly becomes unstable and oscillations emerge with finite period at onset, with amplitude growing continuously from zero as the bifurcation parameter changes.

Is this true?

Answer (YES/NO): NO